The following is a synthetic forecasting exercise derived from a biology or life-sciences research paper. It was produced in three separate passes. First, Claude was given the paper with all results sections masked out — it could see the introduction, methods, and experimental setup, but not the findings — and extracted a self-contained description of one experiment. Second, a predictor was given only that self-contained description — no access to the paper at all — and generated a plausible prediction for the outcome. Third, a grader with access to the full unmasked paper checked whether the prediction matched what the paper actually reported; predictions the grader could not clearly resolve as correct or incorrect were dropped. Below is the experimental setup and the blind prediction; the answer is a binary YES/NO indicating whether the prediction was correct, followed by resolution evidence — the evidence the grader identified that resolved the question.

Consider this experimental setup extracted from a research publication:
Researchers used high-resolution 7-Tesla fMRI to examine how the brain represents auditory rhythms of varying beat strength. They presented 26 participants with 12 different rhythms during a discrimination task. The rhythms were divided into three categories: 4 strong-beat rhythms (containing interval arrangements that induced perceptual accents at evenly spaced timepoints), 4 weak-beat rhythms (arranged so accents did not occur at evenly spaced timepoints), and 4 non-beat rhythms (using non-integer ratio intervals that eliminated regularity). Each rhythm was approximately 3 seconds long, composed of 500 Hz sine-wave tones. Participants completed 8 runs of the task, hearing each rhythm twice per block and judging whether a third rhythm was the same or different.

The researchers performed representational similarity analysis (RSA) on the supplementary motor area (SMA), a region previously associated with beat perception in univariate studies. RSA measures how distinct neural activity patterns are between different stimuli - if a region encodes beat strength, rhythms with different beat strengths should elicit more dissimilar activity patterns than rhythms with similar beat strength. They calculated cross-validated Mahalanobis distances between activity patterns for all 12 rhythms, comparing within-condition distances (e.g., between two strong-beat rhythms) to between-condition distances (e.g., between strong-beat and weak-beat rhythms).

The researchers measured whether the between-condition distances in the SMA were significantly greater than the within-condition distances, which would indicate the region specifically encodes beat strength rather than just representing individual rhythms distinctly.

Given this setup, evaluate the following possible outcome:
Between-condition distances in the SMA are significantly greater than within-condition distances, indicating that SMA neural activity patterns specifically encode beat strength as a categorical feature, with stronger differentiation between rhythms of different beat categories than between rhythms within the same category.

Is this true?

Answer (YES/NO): NO